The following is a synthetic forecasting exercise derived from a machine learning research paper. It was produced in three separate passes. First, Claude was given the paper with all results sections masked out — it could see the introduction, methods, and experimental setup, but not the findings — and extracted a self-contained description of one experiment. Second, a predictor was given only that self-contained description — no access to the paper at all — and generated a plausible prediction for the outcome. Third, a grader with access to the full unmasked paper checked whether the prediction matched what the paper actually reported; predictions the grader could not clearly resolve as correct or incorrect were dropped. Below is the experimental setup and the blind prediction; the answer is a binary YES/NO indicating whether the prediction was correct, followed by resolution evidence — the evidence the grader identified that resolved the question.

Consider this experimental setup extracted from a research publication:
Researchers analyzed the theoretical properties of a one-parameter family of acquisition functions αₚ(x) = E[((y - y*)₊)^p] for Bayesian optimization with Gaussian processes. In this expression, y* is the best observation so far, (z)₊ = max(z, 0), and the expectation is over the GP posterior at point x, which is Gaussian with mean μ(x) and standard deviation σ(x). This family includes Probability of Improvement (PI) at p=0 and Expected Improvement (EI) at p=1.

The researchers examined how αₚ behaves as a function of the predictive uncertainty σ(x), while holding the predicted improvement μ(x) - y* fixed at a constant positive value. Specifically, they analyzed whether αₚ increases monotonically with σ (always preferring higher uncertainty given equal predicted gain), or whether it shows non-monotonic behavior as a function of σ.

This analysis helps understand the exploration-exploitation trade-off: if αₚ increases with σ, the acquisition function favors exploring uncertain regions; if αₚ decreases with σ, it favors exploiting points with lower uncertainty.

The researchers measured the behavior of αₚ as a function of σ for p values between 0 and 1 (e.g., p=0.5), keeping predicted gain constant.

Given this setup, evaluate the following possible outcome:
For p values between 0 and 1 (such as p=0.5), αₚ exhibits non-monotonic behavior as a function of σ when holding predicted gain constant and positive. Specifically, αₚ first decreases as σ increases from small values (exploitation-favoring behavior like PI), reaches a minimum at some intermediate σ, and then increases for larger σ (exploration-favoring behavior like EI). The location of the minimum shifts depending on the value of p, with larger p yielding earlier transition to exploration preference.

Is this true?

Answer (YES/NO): YES